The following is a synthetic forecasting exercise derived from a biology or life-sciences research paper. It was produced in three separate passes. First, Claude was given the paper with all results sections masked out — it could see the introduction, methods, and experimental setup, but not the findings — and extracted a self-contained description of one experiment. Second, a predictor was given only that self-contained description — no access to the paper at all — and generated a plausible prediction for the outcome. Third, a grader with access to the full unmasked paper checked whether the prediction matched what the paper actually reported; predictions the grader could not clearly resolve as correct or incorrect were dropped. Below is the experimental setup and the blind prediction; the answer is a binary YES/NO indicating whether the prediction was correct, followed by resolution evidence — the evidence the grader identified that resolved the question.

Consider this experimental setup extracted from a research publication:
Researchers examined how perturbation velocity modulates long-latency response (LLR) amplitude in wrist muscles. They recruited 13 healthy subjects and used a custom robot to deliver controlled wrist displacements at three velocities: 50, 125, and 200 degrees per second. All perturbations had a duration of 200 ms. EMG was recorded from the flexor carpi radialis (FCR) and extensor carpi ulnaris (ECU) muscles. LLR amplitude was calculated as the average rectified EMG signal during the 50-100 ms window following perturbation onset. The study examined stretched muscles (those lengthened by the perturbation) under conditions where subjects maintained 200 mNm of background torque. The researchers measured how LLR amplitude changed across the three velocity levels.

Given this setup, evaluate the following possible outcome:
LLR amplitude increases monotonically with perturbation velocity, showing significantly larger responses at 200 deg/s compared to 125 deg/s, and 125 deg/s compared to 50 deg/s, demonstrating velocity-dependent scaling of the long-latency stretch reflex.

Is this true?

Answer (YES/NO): YES